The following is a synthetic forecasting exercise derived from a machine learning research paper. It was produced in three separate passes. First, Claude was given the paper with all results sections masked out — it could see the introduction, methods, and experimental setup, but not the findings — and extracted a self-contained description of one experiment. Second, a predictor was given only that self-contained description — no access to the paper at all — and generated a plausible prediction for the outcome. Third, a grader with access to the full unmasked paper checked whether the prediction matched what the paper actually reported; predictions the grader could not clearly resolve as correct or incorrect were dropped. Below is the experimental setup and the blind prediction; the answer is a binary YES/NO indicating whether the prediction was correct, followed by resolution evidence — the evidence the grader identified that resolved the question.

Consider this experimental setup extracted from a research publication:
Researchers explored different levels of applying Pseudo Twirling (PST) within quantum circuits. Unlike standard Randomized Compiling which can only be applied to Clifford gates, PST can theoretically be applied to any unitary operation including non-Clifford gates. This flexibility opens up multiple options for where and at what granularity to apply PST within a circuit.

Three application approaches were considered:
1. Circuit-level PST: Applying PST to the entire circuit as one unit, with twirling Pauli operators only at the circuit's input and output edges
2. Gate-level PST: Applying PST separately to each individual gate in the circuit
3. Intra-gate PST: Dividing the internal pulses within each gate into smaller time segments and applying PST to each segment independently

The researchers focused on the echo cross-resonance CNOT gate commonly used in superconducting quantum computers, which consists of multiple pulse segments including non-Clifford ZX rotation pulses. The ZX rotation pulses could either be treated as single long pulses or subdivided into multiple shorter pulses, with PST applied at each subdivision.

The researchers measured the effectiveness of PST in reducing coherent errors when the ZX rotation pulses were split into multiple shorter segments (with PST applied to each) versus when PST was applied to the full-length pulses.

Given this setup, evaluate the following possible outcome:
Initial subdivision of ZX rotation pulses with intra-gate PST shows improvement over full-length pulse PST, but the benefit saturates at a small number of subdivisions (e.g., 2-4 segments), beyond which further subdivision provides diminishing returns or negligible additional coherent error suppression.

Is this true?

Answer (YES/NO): NO